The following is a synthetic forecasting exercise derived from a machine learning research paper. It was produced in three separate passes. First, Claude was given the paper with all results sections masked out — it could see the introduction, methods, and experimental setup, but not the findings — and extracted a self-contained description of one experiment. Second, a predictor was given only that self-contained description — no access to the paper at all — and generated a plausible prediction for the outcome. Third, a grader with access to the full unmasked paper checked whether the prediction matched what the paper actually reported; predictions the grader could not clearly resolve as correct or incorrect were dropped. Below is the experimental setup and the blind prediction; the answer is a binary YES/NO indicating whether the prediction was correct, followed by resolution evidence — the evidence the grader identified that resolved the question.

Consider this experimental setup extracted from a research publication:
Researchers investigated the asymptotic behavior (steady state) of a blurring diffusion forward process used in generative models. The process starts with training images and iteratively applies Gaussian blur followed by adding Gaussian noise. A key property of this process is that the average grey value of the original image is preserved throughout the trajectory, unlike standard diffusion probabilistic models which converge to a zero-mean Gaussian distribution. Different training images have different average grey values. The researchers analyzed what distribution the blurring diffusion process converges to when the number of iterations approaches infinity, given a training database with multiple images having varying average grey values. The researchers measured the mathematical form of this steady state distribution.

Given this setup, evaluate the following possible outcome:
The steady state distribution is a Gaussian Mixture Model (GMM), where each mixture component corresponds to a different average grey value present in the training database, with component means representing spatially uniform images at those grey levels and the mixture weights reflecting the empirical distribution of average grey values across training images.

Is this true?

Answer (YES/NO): YES